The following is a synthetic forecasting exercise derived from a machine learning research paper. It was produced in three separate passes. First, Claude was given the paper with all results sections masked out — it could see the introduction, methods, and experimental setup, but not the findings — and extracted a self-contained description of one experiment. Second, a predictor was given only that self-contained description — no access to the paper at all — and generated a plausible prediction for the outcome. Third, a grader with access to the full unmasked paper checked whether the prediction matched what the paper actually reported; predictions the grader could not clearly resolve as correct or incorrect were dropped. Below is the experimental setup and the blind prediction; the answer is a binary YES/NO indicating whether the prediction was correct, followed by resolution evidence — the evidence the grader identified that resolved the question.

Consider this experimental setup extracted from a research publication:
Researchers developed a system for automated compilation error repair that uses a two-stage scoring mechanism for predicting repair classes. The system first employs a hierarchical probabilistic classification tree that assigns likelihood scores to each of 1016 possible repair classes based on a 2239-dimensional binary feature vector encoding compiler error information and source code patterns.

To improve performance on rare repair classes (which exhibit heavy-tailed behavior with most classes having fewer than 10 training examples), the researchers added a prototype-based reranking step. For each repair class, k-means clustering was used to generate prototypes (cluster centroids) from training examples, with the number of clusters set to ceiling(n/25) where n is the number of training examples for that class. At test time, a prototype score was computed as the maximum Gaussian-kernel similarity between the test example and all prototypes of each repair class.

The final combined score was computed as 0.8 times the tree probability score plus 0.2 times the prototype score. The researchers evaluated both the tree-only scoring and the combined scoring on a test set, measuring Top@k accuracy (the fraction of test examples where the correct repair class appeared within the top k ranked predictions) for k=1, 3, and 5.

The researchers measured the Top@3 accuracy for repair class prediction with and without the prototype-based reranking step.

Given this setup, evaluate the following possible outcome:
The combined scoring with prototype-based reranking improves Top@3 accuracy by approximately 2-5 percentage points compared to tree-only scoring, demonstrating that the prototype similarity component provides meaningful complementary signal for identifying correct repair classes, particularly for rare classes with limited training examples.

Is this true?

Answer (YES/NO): YES